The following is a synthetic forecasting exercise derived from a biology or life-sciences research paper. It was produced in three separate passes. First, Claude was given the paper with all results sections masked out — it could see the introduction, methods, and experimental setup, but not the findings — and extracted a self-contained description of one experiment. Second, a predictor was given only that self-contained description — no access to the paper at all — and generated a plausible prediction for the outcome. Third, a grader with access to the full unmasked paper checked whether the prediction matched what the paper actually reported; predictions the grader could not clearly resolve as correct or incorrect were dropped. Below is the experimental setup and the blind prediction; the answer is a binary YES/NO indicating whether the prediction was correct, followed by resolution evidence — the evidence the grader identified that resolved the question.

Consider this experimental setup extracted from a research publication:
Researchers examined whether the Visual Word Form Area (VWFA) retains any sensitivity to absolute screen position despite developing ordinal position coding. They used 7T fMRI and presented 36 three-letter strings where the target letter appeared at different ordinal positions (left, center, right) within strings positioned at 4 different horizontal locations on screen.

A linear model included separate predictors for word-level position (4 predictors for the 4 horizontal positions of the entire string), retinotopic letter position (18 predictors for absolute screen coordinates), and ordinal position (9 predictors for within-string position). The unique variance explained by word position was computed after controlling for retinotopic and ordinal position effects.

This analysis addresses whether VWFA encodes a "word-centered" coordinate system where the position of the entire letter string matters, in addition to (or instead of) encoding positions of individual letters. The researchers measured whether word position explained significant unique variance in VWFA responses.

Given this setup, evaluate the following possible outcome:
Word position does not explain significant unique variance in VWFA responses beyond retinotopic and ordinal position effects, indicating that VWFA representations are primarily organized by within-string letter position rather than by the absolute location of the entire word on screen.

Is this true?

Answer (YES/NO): YES